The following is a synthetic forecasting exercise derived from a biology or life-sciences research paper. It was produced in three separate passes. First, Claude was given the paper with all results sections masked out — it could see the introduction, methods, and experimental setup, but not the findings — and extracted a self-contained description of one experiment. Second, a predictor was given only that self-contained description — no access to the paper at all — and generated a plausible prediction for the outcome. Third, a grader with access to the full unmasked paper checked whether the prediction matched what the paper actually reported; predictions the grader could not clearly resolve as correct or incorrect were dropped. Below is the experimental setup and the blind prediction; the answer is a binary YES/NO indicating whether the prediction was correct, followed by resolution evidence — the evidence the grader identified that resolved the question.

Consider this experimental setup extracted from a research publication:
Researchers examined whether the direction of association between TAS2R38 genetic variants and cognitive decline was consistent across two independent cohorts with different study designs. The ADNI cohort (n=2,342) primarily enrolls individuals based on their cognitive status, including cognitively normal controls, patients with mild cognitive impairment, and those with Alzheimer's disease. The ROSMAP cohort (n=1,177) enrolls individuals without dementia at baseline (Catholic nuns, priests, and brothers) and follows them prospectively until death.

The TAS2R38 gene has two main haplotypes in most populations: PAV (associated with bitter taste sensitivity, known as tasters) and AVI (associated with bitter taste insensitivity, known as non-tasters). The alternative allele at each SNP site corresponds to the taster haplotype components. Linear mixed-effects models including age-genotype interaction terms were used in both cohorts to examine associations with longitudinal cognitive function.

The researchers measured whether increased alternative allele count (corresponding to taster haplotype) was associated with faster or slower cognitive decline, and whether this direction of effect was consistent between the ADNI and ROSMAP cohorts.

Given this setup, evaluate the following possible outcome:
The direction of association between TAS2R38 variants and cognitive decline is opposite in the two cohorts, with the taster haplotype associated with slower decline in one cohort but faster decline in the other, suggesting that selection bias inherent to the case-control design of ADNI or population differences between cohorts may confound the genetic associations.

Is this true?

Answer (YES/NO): NO